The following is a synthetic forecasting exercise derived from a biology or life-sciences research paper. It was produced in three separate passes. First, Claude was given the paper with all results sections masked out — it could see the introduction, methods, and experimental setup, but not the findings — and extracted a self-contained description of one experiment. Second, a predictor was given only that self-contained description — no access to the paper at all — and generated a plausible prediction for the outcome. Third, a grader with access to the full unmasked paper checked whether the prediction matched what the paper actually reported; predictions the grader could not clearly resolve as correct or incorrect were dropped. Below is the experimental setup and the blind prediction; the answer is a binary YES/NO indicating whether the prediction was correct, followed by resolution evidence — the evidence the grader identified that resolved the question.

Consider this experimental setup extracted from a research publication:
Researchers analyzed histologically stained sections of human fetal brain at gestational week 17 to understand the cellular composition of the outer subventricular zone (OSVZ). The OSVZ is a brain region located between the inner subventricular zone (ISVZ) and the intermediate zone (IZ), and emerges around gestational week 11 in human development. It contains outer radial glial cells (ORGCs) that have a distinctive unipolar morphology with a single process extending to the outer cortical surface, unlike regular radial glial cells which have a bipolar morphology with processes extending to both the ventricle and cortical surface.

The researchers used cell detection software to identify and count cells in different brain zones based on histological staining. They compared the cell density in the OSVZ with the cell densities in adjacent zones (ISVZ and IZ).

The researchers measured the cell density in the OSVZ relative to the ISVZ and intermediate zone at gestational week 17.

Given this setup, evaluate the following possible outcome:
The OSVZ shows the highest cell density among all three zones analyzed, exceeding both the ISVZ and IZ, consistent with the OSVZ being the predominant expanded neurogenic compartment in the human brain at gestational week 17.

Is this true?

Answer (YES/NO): YES